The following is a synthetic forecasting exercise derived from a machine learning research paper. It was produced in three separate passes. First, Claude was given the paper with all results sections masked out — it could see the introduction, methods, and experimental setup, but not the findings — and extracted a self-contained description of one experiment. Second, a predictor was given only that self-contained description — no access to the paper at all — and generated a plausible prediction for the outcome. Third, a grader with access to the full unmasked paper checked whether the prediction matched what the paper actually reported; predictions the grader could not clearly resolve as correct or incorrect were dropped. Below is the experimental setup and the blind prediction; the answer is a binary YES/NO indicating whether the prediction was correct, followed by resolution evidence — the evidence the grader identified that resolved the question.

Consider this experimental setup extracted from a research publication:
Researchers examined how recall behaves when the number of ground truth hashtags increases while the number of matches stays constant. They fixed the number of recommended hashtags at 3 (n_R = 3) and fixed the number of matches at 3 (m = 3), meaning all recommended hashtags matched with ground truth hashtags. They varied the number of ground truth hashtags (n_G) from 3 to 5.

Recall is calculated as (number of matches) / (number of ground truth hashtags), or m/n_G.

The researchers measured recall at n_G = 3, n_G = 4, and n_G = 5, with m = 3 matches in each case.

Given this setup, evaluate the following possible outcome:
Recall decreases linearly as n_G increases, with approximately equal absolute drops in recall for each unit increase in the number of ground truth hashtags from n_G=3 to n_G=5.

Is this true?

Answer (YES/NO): NO